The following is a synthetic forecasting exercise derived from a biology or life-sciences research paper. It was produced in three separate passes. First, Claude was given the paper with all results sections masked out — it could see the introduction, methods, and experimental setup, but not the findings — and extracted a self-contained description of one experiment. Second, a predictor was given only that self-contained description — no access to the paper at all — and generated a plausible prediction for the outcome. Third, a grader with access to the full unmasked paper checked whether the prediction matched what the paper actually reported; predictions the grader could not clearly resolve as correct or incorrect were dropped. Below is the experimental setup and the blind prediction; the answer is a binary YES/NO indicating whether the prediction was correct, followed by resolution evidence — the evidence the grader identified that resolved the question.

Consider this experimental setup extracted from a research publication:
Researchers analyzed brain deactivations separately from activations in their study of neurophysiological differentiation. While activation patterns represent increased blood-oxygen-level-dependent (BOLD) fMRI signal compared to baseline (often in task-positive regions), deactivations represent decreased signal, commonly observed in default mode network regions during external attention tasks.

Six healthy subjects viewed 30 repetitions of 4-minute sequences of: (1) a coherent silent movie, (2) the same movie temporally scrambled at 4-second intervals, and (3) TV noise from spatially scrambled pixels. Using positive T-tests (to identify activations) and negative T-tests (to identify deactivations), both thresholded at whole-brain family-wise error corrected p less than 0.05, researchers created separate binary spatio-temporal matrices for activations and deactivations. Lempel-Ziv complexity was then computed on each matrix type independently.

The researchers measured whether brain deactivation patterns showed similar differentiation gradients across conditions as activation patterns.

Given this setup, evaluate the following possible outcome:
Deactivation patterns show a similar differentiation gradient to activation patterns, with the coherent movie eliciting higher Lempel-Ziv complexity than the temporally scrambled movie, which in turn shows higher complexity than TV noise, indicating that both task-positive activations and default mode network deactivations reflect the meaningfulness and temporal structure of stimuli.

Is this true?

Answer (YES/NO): YES